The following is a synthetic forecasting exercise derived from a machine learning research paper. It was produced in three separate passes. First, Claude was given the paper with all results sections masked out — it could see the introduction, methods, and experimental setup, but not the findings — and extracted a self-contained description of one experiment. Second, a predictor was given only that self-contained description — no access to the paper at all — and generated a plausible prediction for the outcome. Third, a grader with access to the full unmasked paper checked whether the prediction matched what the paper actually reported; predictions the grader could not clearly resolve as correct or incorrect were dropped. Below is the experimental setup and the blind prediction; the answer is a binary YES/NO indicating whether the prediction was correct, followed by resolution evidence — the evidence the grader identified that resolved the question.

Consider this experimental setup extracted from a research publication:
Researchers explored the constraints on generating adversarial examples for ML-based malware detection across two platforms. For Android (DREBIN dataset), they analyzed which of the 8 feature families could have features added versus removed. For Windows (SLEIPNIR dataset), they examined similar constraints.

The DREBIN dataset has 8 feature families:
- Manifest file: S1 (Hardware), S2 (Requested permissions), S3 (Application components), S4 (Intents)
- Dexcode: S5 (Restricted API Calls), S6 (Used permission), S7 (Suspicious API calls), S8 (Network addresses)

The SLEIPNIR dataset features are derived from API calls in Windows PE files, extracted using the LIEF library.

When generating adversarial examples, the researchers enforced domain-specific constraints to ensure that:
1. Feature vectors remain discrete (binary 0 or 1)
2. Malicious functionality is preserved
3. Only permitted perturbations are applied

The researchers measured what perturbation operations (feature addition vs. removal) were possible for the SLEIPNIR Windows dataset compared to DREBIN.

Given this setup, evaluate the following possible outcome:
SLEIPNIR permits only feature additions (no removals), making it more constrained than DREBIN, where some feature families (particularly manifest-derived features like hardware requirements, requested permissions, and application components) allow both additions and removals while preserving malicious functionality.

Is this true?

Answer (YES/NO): NO